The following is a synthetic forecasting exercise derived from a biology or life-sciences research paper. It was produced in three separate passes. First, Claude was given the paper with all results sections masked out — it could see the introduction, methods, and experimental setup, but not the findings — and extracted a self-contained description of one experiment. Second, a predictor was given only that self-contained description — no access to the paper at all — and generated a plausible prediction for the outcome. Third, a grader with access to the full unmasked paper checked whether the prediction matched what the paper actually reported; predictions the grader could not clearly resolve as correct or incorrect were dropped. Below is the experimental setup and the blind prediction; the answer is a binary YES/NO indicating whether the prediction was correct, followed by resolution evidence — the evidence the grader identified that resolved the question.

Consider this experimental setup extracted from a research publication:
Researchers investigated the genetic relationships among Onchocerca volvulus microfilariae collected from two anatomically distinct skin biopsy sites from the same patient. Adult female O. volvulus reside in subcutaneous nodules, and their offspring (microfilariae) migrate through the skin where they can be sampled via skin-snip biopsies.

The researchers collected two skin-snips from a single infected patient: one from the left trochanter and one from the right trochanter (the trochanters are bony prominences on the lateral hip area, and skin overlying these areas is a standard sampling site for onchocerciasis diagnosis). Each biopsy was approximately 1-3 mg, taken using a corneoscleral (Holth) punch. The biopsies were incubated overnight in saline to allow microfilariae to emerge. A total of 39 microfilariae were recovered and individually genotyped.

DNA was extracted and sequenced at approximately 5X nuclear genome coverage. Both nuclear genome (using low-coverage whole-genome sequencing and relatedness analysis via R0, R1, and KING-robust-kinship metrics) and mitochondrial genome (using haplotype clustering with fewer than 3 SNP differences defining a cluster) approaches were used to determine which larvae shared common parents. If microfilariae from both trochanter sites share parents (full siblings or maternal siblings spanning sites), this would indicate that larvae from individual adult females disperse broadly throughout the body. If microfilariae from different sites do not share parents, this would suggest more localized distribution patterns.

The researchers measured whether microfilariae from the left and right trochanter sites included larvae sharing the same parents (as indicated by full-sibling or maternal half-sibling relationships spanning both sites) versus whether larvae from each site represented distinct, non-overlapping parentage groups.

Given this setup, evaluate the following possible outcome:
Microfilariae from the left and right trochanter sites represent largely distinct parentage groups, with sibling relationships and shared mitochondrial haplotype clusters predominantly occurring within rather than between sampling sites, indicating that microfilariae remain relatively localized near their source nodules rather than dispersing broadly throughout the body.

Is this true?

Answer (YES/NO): NO